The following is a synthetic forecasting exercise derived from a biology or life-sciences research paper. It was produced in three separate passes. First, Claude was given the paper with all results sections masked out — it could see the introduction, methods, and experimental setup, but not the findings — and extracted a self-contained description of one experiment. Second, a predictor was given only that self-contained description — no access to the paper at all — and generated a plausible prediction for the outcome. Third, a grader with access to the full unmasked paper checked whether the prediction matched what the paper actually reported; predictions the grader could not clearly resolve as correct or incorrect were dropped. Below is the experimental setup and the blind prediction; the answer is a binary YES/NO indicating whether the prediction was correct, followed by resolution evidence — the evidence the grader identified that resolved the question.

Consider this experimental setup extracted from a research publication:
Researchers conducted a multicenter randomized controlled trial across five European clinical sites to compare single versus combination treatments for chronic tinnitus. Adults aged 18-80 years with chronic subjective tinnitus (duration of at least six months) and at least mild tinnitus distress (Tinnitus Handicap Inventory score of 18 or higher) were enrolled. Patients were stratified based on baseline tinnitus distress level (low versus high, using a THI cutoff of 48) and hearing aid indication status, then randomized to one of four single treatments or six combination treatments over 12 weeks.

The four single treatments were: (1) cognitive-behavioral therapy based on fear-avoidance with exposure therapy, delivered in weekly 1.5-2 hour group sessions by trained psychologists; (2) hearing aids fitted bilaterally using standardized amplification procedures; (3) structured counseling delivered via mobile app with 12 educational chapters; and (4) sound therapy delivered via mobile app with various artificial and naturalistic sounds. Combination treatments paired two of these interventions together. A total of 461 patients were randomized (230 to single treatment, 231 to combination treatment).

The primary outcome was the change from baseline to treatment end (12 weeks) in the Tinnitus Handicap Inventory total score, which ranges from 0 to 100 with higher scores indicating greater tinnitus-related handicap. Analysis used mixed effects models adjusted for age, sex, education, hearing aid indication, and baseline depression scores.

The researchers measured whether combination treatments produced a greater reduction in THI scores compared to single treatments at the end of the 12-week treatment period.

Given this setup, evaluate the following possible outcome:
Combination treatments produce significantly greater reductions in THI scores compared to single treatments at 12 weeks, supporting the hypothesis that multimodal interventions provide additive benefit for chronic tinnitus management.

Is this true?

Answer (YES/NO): NO